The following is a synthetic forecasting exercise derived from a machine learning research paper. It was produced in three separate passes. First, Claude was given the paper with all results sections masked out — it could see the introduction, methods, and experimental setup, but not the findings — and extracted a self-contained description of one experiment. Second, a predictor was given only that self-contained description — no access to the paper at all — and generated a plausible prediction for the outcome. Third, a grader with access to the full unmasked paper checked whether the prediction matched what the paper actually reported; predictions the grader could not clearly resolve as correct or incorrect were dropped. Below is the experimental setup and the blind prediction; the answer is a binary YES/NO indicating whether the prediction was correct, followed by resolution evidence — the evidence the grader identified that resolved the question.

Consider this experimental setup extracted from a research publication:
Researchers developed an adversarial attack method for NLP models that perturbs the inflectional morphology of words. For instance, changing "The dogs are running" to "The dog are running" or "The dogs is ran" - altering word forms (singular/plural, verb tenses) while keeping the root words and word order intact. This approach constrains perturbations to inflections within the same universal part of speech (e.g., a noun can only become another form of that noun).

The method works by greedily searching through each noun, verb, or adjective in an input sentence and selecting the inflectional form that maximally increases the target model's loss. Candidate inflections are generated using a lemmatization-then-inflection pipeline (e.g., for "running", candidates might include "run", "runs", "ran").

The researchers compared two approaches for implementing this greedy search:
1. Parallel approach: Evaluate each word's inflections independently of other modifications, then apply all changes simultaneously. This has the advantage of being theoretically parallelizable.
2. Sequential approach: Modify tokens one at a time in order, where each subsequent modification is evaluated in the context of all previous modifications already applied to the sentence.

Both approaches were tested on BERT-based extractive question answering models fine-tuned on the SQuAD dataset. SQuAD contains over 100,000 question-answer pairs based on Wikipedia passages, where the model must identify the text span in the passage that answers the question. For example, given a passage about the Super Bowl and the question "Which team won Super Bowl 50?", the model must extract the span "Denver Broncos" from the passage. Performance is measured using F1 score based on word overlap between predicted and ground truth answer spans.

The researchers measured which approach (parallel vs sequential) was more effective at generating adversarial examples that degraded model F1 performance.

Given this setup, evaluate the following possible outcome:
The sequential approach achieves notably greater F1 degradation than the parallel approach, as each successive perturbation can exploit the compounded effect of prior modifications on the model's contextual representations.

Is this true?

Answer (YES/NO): YES